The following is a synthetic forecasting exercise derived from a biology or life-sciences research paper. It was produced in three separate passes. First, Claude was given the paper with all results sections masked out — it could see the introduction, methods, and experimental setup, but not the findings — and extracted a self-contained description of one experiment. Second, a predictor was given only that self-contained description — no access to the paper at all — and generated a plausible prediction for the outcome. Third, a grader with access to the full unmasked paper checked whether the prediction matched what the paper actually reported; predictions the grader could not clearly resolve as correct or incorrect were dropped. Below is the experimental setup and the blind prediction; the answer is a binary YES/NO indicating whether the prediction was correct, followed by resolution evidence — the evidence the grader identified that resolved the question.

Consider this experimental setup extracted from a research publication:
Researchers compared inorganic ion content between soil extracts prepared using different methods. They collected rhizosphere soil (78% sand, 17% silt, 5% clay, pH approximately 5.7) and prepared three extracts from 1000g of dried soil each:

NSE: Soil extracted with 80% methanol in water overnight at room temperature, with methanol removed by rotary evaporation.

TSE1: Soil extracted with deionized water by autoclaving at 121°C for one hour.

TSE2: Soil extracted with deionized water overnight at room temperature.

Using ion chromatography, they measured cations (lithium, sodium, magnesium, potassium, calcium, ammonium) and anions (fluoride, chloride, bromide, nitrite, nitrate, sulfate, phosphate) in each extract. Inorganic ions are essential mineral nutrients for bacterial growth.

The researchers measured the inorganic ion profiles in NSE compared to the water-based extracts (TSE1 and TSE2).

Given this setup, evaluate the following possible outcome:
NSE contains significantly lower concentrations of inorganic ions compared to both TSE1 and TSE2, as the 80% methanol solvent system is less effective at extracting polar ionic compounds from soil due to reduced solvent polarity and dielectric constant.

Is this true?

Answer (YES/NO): YES